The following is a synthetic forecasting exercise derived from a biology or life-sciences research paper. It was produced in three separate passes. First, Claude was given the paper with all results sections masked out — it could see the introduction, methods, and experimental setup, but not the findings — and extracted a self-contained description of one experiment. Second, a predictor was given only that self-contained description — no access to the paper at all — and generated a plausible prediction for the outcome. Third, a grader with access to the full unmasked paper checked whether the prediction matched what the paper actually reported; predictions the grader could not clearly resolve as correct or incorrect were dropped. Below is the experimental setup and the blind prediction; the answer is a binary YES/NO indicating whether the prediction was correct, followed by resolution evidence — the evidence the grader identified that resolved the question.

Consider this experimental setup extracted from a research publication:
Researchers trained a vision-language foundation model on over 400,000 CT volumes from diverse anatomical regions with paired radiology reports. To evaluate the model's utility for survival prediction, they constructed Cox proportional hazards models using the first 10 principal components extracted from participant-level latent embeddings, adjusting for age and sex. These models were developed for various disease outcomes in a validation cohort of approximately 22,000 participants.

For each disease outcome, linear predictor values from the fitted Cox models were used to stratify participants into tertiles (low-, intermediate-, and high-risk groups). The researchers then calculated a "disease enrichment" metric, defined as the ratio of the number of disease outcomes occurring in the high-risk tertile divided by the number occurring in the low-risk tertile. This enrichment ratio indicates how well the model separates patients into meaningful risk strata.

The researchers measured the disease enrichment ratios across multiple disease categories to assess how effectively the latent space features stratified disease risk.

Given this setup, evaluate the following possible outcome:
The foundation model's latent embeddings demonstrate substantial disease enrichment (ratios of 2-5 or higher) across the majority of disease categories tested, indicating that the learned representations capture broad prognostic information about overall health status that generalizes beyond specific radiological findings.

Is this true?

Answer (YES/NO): YES